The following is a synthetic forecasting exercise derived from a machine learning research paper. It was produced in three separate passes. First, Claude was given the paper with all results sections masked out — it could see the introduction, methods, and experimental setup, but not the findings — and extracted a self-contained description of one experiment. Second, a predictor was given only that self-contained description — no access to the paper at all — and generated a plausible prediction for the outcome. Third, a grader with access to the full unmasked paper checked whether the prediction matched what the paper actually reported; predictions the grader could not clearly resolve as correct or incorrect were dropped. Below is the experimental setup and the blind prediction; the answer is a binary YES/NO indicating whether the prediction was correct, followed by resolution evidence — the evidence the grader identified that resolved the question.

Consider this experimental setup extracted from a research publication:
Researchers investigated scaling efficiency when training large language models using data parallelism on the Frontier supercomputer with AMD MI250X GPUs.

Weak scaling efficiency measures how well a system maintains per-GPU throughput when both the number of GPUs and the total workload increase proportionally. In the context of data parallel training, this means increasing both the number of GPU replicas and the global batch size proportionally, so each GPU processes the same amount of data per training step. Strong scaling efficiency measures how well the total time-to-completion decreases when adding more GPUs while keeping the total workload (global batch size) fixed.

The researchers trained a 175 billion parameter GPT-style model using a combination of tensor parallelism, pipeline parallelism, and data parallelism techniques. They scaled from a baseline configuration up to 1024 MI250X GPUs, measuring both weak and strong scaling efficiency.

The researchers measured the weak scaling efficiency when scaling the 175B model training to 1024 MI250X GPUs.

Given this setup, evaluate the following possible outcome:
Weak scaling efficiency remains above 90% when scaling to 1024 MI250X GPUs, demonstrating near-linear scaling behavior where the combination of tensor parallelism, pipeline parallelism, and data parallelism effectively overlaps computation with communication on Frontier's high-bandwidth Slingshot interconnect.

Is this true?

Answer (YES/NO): YES